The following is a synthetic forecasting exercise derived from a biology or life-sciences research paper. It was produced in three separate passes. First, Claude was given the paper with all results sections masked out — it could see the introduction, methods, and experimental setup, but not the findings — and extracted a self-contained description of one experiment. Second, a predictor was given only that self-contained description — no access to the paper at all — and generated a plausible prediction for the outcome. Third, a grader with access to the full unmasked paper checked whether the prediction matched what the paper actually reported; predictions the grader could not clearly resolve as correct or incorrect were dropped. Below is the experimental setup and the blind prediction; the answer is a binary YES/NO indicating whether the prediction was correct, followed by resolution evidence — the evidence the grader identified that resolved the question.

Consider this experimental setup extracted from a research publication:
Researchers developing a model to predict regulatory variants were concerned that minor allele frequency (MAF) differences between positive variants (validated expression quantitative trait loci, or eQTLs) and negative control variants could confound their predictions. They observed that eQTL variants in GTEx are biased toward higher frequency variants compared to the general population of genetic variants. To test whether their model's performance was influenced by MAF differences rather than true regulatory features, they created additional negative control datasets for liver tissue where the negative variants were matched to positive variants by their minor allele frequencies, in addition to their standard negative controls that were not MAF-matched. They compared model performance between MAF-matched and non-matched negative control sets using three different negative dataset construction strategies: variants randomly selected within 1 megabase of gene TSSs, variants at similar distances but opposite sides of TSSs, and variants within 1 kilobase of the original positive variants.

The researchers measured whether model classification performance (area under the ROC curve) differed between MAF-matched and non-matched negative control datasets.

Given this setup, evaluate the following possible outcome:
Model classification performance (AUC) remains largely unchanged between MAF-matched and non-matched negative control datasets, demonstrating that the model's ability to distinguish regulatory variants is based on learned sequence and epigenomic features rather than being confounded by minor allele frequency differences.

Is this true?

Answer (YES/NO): YES